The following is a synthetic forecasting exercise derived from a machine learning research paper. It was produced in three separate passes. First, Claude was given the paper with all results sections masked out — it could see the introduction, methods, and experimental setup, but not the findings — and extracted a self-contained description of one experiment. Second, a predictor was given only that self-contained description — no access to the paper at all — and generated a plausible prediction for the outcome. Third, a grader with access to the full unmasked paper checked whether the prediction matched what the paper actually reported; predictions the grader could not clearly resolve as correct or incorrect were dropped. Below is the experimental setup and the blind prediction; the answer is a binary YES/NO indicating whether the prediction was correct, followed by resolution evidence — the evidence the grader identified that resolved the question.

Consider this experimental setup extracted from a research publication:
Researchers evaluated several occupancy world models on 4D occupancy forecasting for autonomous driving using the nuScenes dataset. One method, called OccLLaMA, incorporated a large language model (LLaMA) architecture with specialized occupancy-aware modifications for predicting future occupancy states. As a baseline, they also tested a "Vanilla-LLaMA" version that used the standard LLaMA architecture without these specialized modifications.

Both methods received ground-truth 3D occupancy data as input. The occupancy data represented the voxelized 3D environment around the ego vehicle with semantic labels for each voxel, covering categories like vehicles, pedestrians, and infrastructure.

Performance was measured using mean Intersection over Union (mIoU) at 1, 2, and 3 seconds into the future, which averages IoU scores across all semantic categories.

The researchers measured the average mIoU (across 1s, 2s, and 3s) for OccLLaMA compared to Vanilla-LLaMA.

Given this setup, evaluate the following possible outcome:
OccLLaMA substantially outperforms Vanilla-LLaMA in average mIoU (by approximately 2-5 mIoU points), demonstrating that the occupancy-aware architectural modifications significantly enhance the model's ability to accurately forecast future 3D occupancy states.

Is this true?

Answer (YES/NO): NO